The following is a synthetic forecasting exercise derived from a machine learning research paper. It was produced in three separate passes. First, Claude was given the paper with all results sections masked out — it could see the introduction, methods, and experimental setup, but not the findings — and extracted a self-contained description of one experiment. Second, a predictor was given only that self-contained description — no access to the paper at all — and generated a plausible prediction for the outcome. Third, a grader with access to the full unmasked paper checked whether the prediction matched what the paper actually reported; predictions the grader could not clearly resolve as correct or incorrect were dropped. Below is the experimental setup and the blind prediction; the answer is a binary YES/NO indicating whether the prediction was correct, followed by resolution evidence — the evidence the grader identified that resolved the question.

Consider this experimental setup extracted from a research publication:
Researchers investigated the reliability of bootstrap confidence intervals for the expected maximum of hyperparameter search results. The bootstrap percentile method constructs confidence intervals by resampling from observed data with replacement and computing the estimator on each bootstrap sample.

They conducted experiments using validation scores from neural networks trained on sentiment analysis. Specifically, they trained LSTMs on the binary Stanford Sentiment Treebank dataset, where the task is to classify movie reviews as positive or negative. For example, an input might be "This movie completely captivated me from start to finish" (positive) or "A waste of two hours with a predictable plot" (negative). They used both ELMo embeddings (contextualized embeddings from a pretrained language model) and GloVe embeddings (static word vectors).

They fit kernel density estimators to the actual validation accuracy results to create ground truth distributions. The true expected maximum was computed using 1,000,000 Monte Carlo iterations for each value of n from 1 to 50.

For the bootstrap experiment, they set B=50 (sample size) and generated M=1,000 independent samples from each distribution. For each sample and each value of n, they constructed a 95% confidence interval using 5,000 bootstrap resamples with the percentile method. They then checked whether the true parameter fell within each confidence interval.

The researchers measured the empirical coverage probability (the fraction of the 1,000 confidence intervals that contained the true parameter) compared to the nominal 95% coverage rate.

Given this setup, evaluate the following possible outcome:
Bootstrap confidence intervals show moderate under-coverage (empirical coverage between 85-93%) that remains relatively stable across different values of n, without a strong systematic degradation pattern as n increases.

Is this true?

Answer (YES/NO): NO